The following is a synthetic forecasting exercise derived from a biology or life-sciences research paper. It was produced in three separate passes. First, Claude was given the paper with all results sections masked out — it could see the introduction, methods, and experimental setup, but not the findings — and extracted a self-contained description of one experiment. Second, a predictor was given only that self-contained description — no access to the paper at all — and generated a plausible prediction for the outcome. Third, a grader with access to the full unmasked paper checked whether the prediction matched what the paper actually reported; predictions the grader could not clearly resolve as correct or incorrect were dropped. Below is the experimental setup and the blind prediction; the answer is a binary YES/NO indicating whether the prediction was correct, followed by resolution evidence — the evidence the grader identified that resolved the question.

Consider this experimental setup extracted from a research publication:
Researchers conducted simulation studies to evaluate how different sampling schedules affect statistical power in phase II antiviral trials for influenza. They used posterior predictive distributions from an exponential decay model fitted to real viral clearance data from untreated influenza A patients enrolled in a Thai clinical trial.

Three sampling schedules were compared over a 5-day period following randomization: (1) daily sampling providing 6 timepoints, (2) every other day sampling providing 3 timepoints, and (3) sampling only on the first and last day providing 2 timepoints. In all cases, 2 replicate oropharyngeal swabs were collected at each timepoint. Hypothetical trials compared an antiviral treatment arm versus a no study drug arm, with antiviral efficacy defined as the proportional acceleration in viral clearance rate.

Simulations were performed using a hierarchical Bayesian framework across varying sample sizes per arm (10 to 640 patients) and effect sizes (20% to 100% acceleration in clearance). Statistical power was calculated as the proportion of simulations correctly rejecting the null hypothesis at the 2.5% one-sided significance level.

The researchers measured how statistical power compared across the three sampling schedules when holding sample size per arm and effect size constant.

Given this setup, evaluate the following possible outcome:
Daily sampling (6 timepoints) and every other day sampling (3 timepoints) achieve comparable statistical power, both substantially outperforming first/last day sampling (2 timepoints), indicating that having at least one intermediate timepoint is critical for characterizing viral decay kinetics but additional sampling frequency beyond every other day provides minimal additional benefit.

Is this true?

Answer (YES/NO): NO